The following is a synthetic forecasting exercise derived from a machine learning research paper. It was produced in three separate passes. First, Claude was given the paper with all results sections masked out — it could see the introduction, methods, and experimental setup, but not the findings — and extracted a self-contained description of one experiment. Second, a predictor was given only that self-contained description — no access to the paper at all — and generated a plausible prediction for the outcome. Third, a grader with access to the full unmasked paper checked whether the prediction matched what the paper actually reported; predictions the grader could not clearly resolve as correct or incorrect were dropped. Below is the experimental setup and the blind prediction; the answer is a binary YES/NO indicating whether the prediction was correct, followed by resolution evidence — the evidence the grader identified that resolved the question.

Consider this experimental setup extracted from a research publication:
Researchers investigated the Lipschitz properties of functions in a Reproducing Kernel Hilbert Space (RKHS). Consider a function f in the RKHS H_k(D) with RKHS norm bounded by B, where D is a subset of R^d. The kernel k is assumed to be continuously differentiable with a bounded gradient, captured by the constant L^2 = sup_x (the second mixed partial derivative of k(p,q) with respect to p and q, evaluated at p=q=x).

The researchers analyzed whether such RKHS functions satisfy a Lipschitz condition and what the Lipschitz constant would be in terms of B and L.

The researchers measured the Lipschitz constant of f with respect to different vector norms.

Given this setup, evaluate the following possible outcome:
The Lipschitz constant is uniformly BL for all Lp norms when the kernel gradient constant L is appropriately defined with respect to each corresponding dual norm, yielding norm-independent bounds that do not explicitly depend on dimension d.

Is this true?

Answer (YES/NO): NO